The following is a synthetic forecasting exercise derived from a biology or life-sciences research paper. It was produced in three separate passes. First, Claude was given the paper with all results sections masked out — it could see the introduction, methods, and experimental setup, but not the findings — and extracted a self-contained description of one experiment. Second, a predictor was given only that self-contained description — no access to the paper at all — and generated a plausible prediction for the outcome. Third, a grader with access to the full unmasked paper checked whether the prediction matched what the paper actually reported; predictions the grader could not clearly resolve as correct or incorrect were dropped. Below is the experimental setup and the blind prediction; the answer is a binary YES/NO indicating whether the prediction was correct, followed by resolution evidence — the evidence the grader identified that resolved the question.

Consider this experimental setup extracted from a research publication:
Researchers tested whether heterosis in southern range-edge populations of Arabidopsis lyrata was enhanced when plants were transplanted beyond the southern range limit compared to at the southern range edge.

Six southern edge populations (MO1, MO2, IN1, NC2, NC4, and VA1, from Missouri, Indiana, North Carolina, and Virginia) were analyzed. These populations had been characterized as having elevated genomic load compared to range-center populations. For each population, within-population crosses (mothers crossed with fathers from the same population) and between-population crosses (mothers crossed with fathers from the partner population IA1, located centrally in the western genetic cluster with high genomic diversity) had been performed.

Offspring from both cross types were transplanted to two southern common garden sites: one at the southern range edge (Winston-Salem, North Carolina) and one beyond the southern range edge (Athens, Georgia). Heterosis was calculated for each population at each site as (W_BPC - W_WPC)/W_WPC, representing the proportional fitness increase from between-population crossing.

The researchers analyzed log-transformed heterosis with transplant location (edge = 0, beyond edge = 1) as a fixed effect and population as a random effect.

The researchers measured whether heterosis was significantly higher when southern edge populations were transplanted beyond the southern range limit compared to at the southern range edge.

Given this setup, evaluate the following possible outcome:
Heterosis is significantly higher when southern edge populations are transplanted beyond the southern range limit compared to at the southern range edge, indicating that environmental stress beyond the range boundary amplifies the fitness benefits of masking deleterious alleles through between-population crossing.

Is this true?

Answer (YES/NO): NO